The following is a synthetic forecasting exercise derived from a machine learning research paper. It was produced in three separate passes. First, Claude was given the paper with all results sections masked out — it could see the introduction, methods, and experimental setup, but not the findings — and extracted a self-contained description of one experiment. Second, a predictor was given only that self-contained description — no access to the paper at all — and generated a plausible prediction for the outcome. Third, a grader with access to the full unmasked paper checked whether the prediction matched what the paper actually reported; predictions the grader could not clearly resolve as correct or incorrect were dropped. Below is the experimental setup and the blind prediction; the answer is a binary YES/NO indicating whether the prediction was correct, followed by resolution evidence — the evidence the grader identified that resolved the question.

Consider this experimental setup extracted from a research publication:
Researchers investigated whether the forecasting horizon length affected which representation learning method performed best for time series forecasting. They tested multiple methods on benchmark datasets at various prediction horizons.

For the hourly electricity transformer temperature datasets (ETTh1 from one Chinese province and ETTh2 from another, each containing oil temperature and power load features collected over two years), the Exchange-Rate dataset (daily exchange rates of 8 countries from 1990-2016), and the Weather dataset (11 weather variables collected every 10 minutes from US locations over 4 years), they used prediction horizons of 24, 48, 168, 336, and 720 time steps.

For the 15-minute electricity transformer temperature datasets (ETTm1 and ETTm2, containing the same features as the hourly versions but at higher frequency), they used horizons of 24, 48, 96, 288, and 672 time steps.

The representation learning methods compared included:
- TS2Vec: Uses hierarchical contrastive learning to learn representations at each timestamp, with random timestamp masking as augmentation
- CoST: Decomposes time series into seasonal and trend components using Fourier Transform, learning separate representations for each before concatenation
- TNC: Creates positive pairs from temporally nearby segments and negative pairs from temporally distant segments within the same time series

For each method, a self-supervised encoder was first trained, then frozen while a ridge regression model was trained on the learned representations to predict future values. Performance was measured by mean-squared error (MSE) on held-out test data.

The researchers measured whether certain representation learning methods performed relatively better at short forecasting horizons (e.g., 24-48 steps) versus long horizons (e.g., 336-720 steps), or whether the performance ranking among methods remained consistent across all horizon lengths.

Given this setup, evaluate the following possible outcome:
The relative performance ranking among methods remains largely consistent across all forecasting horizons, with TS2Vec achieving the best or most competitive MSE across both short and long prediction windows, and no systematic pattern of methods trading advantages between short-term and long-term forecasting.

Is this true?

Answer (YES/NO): NO